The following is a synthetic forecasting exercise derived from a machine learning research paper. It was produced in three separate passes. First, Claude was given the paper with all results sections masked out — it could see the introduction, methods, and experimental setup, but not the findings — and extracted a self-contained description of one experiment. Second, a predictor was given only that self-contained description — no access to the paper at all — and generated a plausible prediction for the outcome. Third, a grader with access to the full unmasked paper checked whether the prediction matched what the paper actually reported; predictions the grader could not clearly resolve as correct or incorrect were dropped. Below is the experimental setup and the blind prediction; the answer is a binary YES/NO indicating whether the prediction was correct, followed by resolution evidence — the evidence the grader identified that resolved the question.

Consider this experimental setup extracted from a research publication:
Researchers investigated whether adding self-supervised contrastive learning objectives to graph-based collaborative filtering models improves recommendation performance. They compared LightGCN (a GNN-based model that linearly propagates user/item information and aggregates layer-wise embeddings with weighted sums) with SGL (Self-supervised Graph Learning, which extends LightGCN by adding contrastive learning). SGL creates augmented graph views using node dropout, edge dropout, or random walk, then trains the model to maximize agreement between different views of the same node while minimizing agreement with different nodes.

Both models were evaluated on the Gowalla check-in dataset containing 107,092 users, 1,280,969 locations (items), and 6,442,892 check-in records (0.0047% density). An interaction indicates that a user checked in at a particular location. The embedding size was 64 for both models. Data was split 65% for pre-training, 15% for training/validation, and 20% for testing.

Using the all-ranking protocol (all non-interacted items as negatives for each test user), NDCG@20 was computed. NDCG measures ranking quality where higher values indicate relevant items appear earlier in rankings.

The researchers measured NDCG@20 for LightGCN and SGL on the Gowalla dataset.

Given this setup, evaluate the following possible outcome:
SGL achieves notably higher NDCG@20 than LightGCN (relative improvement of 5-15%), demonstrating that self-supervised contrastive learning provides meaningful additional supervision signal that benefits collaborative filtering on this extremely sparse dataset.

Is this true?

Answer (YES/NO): NO